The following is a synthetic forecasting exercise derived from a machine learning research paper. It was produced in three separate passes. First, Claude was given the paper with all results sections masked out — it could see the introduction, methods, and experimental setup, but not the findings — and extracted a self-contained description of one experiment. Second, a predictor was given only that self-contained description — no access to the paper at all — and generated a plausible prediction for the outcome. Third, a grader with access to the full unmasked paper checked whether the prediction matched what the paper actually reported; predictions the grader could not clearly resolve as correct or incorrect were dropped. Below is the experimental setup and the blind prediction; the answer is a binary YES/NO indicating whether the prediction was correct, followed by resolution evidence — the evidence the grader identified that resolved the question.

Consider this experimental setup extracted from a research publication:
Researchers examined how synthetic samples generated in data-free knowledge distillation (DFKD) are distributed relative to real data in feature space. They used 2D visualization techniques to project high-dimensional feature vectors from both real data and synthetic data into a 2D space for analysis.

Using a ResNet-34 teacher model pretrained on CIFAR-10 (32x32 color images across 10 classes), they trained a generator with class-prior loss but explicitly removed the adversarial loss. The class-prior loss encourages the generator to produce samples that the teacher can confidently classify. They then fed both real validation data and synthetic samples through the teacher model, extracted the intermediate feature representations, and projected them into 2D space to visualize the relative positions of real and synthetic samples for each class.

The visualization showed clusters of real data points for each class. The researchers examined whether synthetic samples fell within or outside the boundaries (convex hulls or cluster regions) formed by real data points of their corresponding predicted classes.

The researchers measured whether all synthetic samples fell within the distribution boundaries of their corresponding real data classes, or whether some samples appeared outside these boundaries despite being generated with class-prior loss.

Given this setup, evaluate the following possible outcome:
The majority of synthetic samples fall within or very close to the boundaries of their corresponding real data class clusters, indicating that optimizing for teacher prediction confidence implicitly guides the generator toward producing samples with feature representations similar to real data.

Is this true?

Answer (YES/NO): YES